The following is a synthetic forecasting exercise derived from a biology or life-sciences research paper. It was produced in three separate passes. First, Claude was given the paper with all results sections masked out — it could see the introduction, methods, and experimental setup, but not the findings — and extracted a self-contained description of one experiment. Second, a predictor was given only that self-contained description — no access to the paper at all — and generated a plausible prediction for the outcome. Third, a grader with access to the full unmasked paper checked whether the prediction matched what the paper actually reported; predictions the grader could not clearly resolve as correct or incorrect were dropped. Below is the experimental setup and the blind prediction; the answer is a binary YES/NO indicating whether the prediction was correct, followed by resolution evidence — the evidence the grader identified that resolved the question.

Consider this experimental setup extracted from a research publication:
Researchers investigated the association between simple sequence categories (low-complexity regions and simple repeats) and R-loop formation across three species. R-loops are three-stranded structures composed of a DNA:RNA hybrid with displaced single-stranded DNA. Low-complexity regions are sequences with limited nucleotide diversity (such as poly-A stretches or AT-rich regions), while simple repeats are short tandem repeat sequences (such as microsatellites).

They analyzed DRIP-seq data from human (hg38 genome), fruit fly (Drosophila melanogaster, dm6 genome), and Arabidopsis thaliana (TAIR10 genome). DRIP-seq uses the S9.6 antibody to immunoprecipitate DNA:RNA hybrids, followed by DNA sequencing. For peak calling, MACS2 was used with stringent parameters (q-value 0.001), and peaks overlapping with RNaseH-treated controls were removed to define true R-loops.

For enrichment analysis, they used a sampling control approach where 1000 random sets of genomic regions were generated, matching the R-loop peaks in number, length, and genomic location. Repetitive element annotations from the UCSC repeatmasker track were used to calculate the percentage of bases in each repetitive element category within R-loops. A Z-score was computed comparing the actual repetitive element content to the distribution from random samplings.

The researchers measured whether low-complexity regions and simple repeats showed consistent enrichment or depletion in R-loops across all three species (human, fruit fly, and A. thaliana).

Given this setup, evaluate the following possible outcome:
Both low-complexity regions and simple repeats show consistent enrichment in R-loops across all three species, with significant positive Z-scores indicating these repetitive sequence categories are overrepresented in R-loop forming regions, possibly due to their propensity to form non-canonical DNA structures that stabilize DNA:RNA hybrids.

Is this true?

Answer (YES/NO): YES